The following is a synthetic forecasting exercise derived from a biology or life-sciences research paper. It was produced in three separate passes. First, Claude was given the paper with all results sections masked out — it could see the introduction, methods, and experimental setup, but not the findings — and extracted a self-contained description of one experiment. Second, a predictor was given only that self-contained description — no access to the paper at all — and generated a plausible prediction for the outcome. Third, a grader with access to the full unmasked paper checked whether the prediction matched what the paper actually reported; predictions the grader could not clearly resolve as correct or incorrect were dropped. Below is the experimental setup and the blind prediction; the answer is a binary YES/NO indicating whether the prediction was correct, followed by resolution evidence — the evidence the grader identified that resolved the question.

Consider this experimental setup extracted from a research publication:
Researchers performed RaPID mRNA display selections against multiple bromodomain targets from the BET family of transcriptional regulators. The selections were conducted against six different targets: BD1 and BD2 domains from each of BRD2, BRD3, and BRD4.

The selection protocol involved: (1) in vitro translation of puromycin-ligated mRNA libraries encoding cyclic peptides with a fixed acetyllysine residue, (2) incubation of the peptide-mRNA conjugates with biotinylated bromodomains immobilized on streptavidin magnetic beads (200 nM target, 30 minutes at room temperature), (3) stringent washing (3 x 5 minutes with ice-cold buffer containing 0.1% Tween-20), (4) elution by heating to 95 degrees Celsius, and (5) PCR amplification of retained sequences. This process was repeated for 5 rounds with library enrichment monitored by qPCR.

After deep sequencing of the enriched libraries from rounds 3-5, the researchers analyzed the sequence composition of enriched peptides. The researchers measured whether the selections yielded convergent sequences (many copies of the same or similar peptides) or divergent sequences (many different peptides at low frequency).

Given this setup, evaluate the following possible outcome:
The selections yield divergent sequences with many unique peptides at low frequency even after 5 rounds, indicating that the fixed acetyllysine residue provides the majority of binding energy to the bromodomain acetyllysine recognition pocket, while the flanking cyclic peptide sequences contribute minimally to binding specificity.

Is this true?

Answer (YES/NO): NO